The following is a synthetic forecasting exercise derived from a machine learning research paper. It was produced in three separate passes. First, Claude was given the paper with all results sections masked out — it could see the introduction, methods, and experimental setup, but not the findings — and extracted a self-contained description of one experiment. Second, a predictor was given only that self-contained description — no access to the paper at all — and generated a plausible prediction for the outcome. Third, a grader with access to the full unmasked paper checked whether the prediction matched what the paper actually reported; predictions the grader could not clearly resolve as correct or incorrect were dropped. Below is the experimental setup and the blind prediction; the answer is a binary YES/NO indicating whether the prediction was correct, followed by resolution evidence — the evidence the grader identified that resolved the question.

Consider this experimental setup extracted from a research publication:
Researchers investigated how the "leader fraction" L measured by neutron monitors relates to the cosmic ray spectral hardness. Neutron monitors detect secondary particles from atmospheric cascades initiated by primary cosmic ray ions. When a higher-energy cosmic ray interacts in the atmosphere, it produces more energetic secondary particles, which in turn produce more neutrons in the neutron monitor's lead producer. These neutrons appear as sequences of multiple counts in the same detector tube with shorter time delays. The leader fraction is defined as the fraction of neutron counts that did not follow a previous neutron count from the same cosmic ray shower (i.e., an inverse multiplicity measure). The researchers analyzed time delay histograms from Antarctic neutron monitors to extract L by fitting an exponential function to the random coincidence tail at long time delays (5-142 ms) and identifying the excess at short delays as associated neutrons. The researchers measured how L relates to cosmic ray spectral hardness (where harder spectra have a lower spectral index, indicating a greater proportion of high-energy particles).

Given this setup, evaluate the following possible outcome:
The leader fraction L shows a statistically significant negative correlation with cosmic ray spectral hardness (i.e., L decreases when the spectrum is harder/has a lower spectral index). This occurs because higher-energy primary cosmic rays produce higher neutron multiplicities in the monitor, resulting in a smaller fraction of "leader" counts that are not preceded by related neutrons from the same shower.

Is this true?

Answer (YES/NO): YES